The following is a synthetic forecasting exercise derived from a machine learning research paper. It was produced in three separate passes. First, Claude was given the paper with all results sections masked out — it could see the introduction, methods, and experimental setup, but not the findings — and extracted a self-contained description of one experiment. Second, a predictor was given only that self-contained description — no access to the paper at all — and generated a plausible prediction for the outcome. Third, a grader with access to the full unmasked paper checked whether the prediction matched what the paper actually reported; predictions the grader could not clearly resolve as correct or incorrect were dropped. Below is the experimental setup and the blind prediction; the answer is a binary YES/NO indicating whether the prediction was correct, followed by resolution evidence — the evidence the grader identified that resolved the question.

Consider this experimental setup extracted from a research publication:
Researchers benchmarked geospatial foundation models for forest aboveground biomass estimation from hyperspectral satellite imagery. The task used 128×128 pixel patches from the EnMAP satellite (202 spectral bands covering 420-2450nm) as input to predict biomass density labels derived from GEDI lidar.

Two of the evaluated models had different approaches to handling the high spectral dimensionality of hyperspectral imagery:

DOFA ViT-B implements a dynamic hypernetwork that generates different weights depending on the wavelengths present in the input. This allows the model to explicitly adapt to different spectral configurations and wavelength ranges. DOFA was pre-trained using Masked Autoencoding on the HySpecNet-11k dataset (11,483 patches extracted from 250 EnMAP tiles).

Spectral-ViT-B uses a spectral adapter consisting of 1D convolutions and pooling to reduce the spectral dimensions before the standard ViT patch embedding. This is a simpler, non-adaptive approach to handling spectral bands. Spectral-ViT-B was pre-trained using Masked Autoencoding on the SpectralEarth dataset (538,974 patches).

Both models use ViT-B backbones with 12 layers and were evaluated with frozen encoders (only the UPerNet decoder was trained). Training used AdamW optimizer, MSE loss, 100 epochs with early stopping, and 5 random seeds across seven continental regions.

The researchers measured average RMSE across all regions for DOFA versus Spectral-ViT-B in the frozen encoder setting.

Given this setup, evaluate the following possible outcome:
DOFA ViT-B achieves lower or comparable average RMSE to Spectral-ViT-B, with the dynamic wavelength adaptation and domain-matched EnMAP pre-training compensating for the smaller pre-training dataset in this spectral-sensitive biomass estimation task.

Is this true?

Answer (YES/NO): NO